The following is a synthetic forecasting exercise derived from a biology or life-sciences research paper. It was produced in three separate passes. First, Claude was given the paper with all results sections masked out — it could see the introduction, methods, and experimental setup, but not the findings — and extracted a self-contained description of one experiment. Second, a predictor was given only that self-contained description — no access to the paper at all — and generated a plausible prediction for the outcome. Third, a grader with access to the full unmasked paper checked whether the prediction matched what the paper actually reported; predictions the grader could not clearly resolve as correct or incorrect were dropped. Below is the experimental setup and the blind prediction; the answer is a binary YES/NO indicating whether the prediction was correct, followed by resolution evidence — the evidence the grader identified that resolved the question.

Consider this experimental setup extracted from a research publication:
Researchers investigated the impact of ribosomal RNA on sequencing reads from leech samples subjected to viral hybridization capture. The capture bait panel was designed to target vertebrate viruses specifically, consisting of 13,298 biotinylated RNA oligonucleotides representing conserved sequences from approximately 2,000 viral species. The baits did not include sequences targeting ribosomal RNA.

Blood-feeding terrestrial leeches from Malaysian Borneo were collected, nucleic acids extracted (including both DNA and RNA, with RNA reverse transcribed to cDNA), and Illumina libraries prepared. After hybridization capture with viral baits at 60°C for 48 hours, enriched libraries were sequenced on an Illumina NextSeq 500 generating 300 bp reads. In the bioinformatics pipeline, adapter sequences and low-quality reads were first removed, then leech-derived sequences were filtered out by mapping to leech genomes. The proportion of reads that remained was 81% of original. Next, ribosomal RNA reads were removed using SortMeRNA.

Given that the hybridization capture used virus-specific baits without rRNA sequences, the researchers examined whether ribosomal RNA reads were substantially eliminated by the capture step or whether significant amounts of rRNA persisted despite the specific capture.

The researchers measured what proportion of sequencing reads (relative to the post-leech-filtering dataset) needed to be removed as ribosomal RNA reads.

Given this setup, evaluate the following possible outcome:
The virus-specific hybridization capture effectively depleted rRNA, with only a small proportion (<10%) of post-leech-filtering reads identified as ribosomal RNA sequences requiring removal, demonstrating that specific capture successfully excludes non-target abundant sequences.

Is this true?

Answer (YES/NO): YES